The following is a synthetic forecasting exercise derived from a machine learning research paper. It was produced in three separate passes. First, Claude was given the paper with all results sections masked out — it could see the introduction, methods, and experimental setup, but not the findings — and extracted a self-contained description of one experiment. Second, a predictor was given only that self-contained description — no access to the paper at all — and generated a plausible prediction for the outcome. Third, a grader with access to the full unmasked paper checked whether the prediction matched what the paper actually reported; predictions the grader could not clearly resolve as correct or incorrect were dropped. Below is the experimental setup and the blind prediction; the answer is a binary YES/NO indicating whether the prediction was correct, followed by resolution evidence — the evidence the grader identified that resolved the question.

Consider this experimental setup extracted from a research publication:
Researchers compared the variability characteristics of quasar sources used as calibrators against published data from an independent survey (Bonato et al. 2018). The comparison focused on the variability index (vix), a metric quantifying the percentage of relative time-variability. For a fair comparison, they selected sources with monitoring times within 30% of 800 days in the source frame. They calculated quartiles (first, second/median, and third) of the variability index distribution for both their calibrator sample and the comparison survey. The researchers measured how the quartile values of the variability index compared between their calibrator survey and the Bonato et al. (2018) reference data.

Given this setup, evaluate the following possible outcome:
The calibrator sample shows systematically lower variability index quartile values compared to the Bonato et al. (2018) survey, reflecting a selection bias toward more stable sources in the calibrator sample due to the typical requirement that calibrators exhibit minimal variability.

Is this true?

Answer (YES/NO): NO